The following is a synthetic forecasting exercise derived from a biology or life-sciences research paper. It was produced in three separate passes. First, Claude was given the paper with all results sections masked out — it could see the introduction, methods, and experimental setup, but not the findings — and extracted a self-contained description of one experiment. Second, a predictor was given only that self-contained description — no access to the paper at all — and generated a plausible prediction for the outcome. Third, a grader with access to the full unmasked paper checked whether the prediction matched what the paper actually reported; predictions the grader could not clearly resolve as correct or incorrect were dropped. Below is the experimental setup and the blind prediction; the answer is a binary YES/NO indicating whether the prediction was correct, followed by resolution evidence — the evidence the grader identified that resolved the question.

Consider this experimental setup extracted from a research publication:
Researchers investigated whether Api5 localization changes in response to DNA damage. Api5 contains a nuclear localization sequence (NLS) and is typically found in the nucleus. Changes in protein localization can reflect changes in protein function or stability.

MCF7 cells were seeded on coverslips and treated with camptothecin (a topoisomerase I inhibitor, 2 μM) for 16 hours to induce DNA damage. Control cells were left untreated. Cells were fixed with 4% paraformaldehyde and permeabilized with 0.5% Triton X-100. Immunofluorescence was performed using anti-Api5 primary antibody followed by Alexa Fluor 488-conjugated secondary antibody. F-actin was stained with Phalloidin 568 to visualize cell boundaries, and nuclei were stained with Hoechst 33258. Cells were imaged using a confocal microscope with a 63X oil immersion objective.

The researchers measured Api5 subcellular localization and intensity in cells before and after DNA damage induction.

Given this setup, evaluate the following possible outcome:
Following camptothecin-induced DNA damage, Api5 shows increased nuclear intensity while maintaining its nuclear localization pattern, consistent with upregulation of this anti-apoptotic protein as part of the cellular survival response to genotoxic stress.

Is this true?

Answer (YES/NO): NO